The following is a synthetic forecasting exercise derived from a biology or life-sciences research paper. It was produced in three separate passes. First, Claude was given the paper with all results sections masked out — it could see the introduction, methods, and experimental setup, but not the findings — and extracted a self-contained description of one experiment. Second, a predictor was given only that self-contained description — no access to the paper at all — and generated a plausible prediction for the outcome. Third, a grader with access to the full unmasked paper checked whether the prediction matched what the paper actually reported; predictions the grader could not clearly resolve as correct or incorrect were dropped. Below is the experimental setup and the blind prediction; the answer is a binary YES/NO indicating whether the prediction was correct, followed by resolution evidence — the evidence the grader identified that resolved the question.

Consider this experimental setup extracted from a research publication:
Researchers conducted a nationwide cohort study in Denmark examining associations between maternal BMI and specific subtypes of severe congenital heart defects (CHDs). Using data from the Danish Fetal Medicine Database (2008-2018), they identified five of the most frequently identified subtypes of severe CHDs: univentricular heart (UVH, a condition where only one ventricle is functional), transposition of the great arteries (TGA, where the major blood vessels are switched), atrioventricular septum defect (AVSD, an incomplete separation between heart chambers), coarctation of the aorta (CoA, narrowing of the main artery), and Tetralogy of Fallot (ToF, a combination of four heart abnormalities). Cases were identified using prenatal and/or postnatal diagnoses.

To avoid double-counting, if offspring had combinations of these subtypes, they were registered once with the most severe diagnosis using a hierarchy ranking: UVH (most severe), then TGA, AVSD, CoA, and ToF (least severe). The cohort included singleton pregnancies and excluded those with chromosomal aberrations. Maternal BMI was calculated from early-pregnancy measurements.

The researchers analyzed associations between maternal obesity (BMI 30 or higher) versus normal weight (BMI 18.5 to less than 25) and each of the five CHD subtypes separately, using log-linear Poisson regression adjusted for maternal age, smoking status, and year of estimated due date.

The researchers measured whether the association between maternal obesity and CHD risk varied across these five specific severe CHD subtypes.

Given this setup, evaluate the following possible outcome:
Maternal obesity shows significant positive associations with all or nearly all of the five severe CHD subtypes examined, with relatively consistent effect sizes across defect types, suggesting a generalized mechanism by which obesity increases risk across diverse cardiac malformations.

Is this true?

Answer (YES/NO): NO